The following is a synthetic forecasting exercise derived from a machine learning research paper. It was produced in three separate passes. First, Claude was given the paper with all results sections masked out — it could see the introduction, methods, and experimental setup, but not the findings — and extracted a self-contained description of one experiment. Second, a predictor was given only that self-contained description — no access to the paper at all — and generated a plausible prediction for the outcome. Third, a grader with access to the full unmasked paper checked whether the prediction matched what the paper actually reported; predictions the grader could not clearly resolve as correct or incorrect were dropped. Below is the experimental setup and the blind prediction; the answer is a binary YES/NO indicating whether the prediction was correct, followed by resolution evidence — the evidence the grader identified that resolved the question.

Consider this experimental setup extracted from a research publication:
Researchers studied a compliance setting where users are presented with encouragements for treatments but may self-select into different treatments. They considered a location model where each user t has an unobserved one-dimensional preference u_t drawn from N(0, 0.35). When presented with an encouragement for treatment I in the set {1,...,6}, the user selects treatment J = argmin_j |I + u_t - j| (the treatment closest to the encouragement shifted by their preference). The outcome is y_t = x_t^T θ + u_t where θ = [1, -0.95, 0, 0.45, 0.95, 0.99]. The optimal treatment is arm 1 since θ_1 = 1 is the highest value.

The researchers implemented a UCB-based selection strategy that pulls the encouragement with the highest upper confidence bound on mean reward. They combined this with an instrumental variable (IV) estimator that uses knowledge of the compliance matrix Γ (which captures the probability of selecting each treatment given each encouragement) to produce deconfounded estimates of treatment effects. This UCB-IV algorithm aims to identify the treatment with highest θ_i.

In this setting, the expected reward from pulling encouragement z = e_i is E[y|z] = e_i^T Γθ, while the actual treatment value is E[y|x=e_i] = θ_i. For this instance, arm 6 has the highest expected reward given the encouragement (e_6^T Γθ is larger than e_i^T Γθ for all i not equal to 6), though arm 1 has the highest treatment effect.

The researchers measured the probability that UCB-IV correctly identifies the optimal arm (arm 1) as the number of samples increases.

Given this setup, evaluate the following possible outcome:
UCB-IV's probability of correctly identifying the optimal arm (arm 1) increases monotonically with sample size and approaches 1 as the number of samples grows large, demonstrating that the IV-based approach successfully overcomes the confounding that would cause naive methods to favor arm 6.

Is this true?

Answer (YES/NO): NO